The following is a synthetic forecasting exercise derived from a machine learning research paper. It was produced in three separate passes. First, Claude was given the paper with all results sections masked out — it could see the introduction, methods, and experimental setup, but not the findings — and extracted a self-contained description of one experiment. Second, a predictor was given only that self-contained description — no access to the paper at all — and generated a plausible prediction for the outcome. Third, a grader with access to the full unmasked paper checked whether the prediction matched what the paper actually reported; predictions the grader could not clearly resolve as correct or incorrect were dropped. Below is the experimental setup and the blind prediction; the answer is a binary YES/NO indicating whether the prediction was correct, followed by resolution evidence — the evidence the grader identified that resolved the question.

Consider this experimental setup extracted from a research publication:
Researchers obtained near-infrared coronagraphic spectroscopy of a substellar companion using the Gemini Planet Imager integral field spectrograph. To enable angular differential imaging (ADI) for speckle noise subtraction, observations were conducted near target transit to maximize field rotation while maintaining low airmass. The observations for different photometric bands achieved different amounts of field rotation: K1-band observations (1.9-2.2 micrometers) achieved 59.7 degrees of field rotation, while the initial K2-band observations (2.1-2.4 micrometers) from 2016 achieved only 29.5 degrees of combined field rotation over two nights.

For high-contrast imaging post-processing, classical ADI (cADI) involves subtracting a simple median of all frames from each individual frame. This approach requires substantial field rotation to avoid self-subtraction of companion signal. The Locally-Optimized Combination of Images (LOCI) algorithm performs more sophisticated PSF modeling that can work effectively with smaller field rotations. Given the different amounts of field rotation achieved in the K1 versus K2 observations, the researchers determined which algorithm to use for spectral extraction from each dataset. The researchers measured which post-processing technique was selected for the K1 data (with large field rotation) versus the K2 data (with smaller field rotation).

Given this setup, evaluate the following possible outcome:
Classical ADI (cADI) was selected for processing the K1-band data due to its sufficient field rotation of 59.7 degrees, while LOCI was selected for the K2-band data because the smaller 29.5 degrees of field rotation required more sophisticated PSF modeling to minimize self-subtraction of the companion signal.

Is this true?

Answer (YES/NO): YES